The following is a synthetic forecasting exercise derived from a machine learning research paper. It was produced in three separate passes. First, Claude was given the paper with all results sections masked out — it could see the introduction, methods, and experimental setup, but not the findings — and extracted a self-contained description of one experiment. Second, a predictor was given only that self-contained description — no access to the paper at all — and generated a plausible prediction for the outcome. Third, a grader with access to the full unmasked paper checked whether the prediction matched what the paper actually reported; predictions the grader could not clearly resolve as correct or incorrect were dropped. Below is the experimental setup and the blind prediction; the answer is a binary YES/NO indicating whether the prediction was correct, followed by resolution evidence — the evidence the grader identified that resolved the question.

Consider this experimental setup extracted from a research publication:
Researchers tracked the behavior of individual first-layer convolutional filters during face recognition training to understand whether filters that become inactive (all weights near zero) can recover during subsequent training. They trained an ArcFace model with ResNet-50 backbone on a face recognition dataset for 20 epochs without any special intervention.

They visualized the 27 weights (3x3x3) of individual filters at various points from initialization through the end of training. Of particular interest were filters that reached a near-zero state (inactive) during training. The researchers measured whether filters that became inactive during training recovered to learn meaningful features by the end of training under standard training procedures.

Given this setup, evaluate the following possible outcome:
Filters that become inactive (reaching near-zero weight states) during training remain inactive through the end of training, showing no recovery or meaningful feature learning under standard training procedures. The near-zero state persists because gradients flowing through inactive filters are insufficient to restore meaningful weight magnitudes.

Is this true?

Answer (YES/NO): YES